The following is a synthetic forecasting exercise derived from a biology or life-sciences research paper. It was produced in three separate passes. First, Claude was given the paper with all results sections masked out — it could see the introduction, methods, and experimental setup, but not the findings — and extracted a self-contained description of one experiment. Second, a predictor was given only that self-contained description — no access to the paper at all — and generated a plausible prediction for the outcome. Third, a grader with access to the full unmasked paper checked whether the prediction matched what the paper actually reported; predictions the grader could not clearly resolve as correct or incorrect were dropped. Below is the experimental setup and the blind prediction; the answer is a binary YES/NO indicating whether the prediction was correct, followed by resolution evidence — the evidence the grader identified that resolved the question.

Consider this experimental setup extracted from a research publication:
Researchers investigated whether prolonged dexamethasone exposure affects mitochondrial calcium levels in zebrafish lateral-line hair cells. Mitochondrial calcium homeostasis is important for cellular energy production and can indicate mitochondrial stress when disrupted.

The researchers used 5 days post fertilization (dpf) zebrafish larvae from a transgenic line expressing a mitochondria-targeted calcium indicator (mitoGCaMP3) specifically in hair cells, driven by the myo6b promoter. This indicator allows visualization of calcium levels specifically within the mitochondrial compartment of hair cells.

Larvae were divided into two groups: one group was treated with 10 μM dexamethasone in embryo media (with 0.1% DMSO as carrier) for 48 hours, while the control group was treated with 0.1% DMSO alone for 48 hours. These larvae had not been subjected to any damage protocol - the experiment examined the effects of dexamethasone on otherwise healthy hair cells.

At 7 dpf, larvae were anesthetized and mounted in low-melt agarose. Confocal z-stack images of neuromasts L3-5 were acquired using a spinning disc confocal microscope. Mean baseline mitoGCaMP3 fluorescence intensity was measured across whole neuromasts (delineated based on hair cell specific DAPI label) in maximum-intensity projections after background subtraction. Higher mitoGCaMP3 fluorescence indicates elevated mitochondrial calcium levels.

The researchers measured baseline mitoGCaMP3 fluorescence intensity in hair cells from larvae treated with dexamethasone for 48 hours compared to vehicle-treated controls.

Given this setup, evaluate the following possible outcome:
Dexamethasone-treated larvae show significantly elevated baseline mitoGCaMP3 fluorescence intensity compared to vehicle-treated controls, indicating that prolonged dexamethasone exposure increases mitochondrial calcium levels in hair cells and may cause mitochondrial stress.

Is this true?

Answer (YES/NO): NO